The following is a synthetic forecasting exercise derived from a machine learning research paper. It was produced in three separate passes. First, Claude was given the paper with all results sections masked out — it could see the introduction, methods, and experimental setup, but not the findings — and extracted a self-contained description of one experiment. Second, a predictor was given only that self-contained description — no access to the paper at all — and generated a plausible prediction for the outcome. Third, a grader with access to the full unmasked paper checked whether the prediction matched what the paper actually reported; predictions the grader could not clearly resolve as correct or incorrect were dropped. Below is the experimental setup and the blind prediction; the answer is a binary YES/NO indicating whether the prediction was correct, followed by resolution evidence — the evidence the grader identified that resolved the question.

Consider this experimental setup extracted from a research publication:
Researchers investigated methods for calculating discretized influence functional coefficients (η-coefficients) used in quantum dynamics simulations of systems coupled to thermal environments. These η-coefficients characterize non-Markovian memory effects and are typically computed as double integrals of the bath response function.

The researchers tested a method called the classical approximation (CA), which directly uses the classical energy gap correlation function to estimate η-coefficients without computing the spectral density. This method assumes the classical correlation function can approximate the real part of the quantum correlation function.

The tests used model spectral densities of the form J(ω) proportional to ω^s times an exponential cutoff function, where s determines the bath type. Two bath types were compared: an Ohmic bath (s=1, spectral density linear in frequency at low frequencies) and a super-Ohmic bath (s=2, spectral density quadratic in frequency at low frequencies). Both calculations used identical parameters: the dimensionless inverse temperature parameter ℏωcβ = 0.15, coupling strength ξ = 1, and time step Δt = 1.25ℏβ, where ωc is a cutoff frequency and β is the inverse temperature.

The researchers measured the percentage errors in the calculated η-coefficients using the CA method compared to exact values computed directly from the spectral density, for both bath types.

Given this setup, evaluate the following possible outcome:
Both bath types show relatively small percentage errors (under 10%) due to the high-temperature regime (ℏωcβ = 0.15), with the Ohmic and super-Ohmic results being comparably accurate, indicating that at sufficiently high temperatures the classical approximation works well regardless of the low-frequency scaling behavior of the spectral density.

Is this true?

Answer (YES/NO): NO